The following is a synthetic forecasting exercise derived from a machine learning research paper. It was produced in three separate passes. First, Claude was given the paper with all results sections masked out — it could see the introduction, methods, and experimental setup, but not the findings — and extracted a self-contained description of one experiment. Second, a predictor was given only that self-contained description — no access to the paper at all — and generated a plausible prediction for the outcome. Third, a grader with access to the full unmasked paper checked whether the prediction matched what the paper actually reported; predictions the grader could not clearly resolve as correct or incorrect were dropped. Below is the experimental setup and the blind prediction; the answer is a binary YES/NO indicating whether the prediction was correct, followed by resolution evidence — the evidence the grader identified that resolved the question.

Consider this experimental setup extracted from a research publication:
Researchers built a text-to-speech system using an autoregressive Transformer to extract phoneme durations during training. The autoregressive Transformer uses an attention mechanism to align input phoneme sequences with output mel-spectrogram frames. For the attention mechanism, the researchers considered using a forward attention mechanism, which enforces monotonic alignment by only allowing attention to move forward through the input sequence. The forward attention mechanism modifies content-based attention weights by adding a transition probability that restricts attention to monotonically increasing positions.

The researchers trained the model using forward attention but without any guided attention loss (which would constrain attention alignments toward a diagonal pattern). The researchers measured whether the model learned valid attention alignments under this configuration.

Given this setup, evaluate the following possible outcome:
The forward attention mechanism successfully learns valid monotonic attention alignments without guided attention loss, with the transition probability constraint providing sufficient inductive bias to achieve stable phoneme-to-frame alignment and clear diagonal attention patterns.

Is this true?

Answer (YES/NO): NO